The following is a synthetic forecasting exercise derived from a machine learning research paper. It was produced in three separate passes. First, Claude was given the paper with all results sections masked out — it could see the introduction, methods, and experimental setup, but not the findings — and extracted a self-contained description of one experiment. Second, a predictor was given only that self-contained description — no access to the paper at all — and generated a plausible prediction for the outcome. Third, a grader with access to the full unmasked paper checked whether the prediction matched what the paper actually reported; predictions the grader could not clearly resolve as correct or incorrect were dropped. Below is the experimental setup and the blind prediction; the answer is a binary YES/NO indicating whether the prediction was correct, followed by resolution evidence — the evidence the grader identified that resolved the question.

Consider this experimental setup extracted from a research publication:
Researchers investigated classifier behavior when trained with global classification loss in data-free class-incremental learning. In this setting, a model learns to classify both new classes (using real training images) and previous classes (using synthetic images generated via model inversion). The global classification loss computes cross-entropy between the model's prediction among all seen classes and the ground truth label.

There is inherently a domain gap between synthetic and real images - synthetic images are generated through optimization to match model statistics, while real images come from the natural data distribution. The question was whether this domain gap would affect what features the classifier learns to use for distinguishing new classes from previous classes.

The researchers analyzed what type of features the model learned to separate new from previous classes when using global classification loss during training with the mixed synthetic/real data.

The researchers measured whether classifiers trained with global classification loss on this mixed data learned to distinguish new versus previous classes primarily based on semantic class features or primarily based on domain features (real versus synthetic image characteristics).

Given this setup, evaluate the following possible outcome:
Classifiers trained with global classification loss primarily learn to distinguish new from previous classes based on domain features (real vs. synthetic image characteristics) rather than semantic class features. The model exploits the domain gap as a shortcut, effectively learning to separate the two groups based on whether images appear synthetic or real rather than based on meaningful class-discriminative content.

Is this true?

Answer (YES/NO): YES